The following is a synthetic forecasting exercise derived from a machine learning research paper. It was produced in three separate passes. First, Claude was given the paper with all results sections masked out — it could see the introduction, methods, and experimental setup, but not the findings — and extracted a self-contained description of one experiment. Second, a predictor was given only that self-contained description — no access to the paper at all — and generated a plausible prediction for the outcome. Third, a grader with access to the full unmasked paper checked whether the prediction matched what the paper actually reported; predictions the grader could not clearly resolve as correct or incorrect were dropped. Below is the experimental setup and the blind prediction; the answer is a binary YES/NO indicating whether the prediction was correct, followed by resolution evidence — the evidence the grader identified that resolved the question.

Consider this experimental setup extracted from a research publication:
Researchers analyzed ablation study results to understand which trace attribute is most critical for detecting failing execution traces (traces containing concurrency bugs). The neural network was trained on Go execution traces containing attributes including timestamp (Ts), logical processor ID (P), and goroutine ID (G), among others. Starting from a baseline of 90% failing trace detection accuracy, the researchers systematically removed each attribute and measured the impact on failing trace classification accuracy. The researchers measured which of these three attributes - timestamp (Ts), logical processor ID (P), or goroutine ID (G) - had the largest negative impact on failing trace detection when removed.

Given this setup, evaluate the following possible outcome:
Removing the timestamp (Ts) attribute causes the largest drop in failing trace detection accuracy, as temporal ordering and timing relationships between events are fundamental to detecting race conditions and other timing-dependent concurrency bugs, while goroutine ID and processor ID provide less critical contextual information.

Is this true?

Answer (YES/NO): YES